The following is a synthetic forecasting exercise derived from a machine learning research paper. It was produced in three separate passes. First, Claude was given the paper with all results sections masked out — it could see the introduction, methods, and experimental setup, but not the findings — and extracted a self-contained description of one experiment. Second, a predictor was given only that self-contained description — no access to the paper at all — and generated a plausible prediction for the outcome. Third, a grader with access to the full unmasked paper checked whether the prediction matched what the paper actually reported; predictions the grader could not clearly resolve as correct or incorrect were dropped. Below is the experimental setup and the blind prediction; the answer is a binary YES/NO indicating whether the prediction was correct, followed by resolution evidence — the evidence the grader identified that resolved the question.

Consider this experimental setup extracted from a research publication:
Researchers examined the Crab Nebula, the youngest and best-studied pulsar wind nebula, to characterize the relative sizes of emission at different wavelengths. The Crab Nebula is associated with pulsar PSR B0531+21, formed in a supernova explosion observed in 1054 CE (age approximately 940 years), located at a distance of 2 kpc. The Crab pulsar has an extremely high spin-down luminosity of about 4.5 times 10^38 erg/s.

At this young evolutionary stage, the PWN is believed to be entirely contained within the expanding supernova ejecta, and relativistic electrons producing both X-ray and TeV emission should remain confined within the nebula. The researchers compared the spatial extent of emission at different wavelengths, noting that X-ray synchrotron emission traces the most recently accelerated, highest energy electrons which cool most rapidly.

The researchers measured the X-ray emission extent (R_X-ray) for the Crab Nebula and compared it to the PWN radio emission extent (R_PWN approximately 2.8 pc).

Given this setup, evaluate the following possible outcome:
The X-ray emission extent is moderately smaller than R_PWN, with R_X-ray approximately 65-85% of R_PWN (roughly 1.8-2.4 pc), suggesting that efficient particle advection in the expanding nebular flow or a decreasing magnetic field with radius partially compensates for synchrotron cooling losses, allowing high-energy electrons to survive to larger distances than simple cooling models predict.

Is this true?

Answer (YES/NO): NO